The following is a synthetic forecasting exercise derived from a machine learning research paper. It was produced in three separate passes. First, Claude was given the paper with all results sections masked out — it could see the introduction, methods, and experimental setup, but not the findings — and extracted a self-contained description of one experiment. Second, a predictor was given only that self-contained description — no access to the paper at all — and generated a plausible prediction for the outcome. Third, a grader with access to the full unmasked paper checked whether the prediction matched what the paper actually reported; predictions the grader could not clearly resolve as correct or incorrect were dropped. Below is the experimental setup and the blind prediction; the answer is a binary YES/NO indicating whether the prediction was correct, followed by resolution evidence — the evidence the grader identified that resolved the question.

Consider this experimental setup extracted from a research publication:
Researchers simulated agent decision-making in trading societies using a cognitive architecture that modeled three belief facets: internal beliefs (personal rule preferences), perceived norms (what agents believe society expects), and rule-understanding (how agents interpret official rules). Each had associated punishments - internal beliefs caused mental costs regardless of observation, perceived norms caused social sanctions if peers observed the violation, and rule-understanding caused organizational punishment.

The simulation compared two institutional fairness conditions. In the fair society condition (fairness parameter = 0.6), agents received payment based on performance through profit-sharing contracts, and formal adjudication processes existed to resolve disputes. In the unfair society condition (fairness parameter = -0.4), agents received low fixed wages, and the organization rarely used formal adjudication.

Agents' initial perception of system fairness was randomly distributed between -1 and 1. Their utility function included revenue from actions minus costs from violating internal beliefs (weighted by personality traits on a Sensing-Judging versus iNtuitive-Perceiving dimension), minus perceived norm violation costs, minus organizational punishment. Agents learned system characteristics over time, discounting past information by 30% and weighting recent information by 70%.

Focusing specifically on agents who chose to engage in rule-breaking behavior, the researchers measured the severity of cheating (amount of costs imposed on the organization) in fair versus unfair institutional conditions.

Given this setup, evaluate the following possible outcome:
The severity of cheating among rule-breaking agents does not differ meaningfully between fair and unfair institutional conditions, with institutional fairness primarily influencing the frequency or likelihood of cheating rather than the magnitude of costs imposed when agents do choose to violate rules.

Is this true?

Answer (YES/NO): NO